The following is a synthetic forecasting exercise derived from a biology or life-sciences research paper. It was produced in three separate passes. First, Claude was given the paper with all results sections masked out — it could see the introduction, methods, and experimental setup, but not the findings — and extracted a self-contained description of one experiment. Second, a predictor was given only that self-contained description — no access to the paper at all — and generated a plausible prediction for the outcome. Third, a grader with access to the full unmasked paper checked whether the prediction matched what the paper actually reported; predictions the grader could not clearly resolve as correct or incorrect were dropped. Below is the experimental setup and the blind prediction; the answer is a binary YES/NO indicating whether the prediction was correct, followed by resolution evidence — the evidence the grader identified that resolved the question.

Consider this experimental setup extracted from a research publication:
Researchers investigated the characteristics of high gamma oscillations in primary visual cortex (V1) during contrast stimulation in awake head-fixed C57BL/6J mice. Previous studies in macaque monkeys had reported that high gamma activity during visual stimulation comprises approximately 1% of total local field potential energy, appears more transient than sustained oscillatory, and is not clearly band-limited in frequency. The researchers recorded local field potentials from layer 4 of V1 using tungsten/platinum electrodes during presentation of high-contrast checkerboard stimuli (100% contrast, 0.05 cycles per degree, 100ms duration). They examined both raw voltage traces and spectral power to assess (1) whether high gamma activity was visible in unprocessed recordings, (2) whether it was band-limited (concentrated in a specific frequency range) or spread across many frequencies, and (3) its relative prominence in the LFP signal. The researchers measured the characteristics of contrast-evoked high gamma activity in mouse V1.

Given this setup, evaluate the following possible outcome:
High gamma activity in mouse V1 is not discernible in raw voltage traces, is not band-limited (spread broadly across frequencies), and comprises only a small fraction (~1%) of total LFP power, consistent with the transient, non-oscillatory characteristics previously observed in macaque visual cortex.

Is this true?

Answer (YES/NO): NO